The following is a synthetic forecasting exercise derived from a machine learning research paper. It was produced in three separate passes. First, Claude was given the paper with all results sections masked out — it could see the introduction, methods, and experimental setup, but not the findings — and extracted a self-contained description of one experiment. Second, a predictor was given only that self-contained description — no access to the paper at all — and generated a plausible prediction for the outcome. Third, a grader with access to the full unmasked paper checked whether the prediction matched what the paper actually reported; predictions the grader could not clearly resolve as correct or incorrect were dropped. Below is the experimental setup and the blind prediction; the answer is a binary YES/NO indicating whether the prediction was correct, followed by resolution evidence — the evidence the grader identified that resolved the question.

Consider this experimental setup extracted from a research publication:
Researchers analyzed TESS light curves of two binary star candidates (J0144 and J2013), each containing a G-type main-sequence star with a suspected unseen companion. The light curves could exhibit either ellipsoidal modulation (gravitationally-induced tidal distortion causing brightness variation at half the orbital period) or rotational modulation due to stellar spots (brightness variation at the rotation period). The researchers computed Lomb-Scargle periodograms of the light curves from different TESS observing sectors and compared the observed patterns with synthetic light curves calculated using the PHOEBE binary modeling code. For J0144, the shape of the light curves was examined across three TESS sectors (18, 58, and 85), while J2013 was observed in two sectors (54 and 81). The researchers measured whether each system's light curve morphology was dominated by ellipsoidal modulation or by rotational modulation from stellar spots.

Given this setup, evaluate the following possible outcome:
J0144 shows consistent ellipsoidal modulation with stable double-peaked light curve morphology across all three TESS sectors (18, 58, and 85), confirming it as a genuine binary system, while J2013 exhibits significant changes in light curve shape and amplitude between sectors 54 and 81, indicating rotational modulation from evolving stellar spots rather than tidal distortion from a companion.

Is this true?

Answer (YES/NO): NO